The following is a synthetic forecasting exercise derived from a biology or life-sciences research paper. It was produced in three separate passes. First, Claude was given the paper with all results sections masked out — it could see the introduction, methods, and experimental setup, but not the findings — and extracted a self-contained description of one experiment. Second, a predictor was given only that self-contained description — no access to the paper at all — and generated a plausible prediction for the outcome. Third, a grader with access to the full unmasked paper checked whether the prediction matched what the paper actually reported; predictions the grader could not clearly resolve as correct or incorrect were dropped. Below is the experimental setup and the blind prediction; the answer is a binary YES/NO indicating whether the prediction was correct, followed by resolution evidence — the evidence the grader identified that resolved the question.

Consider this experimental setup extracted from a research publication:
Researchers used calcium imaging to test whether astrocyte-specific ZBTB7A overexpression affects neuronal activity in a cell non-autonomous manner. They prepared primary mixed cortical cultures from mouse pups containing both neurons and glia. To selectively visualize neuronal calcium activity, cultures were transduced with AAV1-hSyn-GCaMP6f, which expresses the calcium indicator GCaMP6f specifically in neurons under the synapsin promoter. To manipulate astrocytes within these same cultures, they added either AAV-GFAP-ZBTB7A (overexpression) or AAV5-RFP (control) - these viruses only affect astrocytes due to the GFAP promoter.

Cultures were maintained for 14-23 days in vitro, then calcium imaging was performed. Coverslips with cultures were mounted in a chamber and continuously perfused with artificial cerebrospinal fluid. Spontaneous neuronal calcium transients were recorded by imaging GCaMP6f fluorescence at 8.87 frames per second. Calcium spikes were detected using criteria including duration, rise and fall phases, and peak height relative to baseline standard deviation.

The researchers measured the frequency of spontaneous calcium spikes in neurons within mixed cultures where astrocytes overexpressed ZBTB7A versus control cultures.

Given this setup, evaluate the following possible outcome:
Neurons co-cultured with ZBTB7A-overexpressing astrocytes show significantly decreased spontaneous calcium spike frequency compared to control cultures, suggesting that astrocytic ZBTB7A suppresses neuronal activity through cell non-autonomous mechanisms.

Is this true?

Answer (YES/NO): NO